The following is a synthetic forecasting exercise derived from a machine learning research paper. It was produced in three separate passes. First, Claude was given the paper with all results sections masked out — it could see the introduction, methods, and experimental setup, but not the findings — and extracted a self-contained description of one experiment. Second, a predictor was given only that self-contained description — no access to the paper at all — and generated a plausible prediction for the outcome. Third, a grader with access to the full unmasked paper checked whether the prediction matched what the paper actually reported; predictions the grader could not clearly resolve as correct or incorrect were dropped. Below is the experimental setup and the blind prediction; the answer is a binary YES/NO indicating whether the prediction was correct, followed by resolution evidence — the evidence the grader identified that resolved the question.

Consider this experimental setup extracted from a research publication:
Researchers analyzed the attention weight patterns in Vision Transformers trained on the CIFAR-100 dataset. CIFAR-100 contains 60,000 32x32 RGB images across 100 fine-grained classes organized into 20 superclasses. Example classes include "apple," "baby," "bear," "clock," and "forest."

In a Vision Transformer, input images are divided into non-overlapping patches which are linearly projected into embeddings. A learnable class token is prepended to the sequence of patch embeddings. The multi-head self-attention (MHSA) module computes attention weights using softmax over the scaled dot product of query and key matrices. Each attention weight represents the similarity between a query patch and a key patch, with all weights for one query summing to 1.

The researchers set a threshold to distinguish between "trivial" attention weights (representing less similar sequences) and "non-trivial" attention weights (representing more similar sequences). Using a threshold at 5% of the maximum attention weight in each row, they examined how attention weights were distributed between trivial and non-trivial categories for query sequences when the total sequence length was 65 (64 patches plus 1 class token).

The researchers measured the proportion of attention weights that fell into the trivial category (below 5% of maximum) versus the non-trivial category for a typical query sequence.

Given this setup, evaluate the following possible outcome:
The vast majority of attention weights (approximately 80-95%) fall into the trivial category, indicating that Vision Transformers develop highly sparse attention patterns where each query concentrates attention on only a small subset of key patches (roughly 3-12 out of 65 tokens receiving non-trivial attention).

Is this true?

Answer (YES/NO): YES